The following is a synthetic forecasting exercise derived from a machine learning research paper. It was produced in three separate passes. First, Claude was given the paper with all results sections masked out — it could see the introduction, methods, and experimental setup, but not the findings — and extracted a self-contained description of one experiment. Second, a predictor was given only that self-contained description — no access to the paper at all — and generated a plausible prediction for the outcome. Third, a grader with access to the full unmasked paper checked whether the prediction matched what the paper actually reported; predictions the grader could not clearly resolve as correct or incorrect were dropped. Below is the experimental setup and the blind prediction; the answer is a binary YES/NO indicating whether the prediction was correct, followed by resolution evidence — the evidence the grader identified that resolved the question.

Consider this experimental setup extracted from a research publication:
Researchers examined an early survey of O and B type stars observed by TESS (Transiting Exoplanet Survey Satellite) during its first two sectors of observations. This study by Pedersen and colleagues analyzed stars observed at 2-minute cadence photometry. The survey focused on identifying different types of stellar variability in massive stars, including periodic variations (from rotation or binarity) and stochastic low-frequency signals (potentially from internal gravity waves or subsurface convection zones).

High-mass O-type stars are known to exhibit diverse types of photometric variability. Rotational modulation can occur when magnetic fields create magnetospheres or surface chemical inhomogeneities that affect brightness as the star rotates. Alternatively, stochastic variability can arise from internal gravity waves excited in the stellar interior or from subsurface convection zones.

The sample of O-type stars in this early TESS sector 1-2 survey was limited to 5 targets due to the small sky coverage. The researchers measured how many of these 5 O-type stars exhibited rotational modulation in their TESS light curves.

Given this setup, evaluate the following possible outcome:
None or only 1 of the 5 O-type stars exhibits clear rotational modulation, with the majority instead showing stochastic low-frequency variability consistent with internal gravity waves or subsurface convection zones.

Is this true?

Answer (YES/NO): NO